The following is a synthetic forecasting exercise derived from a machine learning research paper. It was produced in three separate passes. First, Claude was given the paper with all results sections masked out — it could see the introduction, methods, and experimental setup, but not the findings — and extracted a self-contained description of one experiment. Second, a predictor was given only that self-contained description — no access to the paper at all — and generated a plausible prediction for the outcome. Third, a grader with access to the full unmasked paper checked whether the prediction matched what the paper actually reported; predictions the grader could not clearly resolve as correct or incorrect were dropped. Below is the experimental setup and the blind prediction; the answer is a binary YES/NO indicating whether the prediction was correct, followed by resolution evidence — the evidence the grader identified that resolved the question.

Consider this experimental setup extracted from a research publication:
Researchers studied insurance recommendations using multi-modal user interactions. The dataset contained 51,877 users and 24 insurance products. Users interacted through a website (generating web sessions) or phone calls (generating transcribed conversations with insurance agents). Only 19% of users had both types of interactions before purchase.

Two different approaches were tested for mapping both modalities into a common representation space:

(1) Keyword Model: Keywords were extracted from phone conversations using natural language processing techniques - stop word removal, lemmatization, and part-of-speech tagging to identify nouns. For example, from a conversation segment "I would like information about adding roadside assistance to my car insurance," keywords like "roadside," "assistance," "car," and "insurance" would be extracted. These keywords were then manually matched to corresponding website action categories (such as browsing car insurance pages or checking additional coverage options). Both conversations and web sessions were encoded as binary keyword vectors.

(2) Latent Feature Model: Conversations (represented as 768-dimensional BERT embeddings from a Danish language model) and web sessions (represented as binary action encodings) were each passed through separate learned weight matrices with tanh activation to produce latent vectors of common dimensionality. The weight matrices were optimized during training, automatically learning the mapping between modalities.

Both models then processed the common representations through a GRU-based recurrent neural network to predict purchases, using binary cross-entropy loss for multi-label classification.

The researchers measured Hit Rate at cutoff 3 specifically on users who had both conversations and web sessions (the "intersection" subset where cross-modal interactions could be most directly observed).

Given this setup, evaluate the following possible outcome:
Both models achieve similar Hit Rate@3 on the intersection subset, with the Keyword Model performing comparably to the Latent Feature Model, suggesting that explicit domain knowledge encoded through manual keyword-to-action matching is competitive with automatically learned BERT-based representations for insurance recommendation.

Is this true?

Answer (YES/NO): NO